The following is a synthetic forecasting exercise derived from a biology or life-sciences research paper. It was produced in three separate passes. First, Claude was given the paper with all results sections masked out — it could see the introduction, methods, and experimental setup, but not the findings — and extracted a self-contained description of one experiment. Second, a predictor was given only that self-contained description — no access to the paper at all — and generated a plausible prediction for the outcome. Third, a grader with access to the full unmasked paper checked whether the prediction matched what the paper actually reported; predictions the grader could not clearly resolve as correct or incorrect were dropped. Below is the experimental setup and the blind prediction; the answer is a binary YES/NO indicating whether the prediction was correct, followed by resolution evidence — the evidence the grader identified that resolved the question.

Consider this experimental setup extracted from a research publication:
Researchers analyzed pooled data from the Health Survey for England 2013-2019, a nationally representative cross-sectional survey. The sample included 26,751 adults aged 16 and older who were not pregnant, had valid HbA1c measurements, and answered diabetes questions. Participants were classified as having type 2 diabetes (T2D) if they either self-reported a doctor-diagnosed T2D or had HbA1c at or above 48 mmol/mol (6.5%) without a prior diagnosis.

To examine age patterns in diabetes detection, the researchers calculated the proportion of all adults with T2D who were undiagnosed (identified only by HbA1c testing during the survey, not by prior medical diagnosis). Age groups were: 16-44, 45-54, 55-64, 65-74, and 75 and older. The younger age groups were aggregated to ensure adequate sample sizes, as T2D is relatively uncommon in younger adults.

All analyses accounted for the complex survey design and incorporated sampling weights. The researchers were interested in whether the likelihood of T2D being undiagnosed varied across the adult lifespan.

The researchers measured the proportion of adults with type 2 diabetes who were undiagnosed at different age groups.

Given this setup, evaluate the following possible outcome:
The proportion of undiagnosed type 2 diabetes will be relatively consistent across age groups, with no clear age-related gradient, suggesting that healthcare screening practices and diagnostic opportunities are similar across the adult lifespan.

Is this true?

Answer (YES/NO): NO